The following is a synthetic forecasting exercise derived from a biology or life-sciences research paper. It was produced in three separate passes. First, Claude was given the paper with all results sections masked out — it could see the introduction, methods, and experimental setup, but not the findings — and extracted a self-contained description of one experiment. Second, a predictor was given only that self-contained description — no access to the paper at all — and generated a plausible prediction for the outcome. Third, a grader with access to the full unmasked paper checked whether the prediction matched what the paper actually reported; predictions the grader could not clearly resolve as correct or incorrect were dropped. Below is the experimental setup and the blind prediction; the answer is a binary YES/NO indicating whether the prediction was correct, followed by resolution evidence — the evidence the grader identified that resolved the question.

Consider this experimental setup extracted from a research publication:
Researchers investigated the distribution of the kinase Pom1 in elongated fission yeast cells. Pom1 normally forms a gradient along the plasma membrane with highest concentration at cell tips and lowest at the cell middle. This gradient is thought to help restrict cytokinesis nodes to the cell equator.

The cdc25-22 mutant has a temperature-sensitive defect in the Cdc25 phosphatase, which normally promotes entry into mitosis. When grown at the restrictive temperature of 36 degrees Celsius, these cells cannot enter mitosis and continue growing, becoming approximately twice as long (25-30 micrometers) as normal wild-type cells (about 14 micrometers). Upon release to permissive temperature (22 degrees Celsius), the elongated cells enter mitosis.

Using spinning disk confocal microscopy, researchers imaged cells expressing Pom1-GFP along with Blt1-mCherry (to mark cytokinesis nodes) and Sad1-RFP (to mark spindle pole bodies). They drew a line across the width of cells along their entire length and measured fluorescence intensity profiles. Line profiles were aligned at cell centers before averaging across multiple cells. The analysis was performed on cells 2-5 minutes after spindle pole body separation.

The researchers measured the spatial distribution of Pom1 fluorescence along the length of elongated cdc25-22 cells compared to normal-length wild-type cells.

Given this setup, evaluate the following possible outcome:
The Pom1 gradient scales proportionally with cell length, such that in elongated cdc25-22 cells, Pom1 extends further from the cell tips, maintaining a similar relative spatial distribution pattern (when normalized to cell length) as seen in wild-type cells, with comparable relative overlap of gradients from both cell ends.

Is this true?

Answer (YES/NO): NO